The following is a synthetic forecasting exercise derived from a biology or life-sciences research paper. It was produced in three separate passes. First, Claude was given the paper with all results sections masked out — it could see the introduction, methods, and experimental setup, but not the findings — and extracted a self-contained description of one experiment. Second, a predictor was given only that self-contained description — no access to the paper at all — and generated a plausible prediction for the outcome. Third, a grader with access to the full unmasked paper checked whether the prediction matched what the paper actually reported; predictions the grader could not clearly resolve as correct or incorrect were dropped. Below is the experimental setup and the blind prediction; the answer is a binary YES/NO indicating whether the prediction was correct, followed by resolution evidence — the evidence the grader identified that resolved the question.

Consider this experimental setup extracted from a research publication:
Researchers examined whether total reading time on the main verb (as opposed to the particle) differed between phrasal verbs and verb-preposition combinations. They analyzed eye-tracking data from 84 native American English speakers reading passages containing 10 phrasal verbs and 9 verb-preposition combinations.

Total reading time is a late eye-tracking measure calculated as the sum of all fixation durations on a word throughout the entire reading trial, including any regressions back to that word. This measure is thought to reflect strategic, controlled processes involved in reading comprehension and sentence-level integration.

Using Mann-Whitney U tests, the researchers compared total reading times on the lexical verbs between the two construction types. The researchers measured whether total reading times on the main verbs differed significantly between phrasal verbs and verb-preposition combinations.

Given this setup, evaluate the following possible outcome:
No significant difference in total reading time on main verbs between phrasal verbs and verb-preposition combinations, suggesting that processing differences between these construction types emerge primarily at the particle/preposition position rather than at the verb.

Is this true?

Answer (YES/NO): YES